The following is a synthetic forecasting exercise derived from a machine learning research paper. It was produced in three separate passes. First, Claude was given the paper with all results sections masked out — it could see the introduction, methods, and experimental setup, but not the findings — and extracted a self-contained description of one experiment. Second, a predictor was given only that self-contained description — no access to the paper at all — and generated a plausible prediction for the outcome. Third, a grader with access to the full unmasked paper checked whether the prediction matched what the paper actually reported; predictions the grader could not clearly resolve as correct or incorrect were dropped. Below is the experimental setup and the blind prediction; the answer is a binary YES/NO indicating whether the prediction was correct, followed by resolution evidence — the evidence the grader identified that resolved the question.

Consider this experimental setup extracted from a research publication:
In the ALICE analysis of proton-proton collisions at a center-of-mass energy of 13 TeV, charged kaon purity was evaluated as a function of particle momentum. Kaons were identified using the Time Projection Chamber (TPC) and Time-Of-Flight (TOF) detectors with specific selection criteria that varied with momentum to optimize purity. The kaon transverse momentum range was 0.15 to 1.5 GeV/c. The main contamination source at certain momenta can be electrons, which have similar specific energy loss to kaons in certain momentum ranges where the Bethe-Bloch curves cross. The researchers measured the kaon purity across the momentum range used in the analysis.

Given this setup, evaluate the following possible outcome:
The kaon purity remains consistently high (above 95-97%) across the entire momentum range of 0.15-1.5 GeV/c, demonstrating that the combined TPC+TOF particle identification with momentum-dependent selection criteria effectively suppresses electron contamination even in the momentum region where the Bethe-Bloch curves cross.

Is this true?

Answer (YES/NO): NO